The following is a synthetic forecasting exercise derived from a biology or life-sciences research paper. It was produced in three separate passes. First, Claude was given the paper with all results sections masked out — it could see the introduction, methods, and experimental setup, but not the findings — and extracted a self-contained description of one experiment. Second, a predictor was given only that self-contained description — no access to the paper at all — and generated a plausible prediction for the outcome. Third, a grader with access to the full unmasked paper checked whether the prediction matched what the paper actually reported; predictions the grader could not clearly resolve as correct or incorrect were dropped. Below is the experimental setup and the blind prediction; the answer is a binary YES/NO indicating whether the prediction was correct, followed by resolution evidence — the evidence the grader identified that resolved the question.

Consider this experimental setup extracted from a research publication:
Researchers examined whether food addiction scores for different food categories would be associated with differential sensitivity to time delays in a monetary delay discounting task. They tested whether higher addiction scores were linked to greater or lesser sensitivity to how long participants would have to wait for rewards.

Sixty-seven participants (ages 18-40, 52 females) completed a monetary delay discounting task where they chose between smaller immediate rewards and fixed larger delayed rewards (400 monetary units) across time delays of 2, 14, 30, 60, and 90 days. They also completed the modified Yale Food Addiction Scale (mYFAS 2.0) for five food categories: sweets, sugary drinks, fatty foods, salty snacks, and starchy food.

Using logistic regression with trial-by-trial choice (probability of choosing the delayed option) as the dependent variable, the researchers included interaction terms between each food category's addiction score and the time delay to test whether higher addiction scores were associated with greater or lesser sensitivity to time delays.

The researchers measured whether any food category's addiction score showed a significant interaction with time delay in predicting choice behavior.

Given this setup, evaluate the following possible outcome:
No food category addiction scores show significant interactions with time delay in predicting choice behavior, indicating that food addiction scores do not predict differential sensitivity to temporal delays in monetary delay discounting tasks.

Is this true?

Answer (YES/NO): YES